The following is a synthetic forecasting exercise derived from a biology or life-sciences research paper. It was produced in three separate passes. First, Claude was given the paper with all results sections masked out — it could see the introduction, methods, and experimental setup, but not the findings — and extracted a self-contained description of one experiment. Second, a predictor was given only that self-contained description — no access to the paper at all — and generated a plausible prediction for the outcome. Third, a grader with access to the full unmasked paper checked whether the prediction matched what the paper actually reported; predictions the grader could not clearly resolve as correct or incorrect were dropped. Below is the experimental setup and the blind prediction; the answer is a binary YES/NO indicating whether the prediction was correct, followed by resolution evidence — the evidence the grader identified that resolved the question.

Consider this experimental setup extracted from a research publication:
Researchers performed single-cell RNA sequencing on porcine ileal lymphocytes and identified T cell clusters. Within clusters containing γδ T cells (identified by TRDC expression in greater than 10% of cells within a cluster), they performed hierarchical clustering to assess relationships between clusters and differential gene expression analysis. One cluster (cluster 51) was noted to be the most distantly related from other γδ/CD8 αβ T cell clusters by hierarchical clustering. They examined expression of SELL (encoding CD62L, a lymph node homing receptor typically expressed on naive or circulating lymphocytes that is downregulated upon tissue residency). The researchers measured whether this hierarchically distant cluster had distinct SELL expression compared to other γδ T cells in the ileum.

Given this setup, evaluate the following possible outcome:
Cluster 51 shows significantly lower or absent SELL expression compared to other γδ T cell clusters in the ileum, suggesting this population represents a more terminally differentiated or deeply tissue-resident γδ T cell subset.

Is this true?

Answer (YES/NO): NO